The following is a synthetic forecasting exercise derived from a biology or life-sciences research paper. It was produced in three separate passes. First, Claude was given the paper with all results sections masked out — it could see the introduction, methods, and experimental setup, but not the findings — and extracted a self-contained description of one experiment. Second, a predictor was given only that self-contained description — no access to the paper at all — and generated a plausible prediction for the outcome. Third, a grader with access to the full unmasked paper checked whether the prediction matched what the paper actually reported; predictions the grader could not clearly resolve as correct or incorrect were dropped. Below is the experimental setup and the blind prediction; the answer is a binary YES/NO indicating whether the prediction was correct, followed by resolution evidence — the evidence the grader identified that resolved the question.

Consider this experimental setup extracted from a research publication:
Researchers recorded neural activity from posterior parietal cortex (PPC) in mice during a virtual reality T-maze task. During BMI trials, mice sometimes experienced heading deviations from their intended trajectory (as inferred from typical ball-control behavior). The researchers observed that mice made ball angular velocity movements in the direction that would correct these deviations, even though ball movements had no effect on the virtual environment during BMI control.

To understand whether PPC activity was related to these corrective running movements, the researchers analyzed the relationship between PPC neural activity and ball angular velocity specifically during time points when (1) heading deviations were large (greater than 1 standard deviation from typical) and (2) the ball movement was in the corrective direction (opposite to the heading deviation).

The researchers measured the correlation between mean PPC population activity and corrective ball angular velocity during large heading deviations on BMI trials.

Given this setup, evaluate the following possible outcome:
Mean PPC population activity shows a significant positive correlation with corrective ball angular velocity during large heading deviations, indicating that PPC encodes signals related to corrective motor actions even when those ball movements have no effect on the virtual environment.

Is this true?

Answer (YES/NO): YES